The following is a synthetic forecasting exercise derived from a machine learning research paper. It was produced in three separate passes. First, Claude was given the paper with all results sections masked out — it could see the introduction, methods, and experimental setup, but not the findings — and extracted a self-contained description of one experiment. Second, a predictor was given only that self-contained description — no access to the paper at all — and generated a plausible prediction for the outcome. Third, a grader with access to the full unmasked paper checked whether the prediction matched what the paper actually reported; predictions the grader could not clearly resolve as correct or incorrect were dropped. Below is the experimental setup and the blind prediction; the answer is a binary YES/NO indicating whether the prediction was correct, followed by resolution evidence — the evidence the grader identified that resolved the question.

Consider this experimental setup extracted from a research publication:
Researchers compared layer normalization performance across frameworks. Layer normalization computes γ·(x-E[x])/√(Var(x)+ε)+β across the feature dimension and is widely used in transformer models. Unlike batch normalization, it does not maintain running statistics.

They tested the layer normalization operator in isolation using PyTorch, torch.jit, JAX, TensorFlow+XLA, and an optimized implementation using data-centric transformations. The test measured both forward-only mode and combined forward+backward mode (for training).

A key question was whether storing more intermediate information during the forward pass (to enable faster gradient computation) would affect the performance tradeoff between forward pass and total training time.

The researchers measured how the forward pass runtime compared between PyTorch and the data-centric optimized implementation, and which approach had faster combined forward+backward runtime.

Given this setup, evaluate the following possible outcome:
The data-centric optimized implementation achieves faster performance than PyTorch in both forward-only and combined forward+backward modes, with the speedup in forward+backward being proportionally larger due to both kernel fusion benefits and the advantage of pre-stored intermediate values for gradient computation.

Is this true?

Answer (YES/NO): NO